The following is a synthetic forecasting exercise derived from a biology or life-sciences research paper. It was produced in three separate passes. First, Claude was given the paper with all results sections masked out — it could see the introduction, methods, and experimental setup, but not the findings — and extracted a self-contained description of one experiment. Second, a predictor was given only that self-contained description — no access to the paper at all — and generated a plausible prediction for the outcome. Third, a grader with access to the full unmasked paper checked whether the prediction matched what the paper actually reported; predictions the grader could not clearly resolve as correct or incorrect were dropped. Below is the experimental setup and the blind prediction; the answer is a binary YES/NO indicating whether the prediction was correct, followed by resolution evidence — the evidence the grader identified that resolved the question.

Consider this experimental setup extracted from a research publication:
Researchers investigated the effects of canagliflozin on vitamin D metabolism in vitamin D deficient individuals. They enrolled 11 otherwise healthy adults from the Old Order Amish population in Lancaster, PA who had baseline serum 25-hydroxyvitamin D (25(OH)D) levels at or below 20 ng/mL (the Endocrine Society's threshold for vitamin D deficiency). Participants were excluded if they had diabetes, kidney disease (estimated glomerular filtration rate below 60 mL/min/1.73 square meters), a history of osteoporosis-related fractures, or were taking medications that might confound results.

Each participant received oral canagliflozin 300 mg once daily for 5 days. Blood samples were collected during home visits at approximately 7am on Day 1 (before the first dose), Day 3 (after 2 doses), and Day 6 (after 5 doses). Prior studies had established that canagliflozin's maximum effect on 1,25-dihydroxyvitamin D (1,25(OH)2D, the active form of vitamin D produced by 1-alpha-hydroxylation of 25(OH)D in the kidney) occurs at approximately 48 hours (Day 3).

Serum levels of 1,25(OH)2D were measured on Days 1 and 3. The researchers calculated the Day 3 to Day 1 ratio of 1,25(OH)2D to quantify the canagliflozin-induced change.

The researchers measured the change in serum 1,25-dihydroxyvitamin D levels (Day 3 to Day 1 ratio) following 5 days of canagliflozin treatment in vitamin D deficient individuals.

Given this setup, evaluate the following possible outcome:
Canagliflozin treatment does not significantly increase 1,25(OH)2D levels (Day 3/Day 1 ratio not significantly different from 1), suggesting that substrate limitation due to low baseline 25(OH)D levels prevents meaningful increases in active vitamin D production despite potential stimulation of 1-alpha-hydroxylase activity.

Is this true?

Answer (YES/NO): NO